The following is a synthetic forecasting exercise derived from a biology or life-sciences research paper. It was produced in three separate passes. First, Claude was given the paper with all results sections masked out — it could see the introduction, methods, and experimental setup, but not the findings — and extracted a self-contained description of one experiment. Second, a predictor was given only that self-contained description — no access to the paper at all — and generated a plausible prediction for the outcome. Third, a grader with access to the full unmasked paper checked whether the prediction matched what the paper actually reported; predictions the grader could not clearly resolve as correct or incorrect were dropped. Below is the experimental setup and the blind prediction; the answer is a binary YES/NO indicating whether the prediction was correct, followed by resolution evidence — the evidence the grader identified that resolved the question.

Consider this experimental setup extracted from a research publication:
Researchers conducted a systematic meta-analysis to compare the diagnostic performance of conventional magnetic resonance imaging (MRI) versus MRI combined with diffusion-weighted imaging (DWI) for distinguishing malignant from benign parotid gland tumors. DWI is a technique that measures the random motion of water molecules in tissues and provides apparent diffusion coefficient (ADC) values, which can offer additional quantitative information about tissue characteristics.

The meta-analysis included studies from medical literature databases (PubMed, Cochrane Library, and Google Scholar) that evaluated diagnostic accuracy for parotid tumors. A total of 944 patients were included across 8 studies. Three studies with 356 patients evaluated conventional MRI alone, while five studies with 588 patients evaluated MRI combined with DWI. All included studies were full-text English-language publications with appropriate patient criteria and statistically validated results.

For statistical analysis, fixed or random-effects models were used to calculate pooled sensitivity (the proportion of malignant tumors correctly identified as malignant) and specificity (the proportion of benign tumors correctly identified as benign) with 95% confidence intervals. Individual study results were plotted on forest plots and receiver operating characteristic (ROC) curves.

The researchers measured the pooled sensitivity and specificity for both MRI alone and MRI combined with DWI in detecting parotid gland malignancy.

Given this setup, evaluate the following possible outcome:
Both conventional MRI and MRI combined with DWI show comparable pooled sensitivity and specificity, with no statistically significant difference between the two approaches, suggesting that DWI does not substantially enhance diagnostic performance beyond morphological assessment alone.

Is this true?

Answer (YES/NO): NO